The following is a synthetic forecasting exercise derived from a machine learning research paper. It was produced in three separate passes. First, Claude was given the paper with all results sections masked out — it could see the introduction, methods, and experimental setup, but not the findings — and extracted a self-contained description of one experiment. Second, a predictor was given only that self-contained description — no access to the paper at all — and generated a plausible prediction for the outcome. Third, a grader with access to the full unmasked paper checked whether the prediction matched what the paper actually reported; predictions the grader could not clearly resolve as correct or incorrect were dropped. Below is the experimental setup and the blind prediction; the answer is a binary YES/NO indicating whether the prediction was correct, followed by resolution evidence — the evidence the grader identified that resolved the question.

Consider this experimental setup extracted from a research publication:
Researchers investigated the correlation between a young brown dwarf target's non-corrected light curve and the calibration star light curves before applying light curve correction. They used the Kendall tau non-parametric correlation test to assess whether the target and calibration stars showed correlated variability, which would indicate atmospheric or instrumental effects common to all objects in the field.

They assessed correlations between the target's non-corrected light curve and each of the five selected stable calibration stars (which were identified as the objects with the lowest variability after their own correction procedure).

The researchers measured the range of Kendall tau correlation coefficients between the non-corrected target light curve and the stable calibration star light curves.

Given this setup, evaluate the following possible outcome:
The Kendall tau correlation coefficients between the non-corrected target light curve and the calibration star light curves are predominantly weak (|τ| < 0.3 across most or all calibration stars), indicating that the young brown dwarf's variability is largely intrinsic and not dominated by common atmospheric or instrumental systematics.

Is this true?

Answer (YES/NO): NO